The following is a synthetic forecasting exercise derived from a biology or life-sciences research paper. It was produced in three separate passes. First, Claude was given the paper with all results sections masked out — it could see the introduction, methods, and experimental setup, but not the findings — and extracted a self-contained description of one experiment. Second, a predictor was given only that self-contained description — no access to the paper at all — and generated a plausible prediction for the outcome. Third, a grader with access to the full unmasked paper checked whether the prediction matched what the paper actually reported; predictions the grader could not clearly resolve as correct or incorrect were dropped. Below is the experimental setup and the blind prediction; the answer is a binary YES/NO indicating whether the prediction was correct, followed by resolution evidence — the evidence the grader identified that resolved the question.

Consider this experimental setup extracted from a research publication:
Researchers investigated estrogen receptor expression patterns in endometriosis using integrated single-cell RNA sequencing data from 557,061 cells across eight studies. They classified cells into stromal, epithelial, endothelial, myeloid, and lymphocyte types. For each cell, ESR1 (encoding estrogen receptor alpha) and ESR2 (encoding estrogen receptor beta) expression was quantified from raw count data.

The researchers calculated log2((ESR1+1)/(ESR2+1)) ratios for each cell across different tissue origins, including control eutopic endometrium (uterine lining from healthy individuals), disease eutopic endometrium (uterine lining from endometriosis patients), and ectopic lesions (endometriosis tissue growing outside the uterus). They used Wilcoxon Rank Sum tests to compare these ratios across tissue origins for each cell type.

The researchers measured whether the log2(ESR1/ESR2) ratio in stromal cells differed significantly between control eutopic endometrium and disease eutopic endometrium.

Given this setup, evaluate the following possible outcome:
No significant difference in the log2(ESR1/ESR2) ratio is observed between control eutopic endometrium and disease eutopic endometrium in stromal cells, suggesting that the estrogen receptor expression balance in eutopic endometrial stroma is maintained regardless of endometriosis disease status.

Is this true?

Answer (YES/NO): NO